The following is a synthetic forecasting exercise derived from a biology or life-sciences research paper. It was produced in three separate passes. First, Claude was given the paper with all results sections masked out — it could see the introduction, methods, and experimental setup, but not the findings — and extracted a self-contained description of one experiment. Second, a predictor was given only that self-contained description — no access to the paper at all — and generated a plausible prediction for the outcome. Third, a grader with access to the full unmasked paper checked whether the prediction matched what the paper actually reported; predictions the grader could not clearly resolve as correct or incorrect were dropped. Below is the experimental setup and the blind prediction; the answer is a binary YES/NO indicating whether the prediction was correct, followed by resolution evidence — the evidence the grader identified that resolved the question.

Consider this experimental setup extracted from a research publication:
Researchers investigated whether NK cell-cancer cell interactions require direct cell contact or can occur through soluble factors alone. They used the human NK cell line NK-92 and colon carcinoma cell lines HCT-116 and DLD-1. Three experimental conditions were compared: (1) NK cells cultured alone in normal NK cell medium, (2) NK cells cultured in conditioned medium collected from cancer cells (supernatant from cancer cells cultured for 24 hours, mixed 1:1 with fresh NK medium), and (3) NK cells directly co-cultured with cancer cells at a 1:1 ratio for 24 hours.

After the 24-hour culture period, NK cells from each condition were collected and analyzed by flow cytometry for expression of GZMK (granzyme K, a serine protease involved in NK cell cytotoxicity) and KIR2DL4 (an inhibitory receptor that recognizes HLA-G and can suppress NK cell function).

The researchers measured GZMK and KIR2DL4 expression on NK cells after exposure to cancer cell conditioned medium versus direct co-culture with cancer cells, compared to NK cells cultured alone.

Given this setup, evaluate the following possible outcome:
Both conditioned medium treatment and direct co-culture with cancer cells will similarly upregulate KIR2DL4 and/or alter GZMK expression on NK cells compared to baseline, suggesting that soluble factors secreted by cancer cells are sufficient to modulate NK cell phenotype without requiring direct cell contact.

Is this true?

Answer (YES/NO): NO